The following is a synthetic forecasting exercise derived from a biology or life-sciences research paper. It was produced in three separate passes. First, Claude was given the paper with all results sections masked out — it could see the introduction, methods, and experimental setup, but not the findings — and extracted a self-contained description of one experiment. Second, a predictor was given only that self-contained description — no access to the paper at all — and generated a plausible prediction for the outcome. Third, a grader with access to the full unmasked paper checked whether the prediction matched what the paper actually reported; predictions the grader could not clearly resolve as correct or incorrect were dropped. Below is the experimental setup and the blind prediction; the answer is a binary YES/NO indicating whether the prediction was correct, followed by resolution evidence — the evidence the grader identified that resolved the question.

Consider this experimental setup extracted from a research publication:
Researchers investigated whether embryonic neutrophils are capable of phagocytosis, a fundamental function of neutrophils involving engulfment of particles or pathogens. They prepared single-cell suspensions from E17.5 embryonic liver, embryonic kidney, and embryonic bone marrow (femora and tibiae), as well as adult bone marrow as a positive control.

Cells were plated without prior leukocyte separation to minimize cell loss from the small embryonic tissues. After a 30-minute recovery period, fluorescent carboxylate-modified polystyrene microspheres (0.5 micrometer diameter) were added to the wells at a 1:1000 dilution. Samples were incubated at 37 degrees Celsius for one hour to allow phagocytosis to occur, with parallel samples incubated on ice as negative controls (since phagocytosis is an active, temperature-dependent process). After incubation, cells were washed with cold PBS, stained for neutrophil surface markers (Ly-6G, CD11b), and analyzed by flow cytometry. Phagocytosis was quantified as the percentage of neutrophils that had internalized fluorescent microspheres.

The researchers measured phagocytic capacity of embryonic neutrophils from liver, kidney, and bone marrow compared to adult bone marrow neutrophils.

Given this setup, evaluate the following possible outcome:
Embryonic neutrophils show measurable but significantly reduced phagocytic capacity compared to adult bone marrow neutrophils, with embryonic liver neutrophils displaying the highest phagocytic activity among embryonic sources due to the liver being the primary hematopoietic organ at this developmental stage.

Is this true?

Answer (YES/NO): NO